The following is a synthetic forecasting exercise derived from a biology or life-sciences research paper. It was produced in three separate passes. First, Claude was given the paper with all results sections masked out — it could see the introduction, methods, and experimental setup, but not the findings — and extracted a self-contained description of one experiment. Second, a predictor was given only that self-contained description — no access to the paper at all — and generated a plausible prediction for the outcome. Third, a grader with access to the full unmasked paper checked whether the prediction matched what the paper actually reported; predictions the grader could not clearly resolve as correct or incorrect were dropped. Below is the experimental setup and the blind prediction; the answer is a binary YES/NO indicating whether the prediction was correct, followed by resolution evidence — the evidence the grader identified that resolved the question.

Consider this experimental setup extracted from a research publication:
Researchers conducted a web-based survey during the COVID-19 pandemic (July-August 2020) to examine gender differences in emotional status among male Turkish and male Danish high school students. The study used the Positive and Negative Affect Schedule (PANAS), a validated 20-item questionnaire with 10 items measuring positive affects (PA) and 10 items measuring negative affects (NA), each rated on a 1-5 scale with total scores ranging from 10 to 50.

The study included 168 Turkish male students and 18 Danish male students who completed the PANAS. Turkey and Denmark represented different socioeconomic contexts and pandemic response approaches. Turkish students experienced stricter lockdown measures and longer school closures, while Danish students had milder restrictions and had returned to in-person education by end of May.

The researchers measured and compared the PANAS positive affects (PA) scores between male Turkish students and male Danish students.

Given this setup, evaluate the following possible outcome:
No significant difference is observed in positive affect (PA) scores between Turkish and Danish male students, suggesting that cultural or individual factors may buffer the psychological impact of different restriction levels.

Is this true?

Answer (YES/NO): NO